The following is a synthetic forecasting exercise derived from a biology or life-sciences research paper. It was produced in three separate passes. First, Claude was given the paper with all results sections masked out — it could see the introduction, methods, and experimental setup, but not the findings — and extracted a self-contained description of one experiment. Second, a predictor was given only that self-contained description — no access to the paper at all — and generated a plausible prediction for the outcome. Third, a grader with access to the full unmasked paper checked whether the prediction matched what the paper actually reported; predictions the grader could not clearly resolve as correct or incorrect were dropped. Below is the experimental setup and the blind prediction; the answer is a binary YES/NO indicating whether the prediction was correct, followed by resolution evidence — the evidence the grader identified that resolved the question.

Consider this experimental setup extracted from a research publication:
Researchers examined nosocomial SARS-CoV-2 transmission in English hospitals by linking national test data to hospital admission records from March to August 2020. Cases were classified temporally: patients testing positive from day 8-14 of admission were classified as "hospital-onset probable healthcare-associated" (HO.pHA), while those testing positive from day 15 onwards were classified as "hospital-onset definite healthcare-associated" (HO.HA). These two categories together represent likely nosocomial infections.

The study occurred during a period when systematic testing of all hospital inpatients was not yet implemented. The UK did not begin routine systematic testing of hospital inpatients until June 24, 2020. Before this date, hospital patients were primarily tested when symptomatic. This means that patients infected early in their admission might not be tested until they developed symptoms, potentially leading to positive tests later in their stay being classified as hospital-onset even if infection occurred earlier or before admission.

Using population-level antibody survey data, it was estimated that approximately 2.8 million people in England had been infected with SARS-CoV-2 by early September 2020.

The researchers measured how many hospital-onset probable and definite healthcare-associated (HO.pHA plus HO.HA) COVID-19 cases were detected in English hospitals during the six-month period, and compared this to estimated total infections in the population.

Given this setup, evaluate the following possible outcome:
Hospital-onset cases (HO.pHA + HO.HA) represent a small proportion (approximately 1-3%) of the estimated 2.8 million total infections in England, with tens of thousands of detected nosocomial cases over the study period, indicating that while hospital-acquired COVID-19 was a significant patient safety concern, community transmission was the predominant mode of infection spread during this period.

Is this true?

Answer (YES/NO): YES